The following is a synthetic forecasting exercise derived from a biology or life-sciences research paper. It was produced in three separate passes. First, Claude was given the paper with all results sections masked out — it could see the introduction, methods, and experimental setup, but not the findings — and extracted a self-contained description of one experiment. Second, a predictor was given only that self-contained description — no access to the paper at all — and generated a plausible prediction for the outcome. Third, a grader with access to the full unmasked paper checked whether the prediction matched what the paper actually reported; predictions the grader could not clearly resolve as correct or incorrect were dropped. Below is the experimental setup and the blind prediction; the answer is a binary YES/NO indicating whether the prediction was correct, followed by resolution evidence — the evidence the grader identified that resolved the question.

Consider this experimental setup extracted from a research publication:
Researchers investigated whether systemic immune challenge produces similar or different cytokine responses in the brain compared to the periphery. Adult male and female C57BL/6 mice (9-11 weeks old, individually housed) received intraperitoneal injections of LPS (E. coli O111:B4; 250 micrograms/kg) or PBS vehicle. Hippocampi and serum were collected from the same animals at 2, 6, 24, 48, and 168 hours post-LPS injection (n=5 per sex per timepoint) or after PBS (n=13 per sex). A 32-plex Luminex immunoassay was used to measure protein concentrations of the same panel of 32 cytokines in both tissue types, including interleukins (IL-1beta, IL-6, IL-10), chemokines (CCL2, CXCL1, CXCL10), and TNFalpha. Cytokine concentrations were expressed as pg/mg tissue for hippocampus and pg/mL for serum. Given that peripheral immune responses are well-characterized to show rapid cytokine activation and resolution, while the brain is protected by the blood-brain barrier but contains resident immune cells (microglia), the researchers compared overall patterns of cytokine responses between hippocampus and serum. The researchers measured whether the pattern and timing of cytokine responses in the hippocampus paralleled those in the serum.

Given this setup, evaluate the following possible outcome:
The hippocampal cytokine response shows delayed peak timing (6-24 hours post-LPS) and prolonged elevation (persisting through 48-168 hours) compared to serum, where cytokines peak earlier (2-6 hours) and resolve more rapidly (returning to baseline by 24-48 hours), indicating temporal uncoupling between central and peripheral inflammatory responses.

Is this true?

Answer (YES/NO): NO